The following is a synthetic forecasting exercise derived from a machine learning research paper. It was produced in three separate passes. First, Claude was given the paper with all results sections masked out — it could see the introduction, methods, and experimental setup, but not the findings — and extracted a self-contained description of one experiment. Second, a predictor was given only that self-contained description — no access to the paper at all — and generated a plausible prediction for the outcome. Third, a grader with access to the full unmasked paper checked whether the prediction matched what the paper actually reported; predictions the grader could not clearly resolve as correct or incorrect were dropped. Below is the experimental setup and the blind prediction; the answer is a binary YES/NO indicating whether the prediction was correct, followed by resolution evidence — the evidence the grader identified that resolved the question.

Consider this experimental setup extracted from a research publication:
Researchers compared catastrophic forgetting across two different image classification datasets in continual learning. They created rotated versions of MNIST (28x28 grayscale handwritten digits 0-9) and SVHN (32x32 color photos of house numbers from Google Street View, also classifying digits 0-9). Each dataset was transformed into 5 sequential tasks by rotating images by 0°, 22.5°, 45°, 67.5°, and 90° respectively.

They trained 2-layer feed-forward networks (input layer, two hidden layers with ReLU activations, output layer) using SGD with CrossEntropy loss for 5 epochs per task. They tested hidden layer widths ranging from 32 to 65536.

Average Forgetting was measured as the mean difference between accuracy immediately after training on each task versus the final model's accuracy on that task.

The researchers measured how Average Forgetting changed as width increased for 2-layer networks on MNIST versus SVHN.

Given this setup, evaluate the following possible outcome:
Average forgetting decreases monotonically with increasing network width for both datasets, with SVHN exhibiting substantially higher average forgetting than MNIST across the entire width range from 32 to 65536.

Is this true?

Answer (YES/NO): NO